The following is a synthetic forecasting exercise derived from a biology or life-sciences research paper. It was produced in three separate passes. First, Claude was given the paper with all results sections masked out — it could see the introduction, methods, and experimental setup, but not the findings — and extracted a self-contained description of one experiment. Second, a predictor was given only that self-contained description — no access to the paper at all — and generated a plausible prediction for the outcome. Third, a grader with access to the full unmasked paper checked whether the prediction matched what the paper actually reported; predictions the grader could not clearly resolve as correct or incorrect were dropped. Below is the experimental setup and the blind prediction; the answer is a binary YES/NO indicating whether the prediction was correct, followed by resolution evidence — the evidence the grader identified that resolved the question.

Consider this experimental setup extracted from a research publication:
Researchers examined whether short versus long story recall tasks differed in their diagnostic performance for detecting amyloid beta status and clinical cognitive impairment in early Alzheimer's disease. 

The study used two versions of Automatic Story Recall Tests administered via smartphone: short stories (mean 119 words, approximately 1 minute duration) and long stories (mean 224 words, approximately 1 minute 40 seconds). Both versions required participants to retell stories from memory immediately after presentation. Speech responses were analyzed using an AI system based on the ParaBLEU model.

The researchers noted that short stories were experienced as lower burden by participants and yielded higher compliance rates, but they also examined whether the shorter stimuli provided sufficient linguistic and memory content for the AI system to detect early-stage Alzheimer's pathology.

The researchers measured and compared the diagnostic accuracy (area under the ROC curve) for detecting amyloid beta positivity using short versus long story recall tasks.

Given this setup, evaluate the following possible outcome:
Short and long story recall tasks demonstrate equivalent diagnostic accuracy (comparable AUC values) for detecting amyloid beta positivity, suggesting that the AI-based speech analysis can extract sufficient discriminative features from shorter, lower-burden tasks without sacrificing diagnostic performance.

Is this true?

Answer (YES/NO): NO